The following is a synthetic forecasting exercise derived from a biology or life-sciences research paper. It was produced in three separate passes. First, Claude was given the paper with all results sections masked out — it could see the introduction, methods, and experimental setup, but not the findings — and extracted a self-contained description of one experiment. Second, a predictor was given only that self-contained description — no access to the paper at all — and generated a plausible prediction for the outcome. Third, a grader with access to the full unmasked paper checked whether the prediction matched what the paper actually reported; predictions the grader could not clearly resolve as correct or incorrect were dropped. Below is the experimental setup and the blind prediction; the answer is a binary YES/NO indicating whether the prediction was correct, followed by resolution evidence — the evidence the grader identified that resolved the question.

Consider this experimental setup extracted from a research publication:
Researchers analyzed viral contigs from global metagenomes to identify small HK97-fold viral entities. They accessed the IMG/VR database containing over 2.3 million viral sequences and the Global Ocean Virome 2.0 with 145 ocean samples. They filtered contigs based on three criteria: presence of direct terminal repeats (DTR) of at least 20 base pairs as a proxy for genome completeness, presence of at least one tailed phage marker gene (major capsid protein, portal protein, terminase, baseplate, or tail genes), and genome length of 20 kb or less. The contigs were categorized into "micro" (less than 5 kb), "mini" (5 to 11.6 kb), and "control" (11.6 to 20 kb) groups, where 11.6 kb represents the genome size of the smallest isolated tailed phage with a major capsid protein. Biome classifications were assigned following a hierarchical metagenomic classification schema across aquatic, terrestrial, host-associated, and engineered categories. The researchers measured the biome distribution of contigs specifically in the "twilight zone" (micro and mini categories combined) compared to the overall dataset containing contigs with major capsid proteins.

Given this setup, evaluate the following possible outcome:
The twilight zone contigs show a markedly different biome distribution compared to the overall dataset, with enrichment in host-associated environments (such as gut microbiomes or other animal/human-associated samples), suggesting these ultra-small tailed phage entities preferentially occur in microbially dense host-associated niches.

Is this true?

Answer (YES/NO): YES